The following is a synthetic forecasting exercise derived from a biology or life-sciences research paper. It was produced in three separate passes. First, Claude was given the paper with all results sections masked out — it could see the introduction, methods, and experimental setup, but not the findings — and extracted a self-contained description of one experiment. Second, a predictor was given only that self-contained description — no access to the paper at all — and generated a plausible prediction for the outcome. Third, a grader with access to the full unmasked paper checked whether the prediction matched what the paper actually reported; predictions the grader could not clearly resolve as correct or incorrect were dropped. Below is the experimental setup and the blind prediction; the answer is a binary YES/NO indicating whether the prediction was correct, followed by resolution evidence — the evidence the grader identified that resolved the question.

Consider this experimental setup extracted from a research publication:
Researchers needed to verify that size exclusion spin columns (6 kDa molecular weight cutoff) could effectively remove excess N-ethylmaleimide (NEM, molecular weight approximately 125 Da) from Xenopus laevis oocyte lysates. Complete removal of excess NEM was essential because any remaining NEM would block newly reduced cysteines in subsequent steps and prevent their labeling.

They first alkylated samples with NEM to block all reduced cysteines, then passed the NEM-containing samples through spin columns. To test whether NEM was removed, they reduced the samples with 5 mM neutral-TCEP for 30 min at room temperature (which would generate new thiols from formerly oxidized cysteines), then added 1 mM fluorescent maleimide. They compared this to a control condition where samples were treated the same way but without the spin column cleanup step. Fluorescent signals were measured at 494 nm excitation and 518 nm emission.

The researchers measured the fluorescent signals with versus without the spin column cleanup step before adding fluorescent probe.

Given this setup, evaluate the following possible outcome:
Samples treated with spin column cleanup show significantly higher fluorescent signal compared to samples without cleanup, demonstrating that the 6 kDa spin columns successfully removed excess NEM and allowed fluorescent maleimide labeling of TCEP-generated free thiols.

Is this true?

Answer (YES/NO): YES